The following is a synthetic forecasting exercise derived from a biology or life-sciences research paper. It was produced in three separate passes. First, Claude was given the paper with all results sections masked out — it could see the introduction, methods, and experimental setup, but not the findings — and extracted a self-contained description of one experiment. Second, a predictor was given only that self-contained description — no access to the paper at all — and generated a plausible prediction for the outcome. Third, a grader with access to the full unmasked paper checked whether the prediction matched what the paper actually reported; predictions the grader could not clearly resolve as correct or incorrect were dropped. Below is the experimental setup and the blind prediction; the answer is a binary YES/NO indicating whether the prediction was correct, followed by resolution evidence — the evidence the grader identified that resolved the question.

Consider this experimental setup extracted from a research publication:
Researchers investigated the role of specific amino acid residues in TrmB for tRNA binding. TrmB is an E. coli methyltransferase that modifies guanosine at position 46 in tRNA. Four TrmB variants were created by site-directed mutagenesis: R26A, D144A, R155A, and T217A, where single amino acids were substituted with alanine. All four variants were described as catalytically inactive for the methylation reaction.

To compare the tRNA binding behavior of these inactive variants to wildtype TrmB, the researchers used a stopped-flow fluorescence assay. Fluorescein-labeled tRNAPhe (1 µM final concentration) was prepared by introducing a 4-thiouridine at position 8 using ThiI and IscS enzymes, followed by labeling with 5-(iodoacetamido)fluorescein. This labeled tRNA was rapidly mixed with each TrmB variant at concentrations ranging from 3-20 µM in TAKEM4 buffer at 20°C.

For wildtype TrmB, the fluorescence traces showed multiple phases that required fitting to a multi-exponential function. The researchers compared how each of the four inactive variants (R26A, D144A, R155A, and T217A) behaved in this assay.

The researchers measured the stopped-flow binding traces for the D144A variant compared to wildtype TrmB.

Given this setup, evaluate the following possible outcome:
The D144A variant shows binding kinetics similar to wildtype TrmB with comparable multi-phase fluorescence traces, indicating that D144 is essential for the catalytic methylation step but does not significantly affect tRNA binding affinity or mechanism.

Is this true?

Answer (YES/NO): NO